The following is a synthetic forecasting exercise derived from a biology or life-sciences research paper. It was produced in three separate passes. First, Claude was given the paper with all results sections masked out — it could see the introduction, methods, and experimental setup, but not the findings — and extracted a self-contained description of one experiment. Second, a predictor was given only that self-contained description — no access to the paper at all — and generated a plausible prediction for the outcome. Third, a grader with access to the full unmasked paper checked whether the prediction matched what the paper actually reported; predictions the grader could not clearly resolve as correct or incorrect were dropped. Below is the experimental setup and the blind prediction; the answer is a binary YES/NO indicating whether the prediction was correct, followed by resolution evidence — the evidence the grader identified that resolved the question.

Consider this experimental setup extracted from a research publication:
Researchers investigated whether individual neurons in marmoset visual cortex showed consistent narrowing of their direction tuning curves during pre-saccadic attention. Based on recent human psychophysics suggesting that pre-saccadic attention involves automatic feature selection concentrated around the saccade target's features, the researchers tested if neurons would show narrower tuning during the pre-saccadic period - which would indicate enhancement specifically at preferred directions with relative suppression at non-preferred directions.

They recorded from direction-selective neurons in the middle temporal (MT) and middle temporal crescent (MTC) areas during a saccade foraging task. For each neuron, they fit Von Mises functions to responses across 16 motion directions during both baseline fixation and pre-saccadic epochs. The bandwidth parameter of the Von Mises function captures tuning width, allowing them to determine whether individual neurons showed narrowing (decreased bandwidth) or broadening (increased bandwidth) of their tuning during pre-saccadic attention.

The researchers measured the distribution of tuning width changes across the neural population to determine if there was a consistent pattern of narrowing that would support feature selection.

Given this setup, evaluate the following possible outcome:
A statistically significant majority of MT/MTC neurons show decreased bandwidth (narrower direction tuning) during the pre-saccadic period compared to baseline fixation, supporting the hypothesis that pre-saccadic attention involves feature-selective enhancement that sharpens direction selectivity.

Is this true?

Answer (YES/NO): NO